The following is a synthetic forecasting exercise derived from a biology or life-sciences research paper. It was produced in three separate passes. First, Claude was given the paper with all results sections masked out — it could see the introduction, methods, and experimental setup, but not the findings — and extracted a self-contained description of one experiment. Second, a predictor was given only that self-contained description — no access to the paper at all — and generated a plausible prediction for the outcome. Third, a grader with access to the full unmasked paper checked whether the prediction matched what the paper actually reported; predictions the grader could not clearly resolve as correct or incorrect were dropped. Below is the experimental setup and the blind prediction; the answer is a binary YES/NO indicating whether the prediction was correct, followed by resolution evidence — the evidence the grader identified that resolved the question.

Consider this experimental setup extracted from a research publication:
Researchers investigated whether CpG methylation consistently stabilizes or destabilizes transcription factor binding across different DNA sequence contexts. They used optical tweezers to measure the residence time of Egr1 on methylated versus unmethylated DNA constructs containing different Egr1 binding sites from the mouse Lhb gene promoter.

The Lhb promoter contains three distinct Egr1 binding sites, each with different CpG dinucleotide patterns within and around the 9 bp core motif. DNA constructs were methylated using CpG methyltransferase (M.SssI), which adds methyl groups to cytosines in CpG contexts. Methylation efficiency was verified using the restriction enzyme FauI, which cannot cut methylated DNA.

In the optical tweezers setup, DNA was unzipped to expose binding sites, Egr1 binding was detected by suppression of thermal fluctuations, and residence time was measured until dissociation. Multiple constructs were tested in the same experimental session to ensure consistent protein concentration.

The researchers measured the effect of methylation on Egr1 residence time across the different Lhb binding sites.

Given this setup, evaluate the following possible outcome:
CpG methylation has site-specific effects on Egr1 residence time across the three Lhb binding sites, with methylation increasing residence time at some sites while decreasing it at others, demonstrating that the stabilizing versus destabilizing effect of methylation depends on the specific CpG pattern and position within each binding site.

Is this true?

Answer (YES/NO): NO